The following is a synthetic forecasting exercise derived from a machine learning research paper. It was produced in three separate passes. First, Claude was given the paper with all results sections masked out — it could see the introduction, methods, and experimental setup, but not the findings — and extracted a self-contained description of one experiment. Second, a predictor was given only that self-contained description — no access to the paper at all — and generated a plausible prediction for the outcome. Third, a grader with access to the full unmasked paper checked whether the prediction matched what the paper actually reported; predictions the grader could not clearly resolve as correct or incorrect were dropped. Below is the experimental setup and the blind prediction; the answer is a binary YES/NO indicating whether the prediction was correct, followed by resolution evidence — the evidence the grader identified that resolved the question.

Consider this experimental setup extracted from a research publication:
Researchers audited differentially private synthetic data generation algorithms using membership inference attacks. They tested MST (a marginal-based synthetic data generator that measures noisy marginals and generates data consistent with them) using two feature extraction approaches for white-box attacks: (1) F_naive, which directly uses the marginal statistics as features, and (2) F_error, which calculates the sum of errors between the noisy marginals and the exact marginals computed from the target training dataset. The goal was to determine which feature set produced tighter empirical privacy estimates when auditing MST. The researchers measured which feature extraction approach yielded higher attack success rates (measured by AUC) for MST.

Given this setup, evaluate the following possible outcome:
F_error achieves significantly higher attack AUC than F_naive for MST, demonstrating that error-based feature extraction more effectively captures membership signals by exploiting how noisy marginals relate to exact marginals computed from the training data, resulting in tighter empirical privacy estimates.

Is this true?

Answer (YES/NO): NO